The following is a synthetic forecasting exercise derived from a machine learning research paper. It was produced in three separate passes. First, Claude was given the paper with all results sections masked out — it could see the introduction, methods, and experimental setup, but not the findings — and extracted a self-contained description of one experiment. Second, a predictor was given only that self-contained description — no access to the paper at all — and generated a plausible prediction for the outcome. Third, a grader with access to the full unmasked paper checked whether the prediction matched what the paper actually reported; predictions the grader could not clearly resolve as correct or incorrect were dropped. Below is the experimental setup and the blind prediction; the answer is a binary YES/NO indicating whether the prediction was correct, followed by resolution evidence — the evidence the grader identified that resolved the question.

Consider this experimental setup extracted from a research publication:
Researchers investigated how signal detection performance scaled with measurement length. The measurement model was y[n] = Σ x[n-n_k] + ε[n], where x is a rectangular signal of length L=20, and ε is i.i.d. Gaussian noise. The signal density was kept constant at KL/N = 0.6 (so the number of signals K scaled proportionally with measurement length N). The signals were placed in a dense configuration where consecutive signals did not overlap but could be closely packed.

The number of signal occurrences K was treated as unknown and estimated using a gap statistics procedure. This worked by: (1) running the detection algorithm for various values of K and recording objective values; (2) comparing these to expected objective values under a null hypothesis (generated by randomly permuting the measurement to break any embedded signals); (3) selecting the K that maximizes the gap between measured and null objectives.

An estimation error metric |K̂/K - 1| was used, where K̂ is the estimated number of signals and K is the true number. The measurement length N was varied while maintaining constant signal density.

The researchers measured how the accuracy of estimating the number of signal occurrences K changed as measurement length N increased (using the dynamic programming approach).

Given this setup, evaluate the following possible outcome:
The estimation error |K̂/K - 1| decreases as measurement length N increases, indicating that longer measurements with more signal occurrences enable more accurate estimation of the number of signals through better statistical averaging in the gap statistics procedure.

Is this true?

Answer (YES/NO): YES